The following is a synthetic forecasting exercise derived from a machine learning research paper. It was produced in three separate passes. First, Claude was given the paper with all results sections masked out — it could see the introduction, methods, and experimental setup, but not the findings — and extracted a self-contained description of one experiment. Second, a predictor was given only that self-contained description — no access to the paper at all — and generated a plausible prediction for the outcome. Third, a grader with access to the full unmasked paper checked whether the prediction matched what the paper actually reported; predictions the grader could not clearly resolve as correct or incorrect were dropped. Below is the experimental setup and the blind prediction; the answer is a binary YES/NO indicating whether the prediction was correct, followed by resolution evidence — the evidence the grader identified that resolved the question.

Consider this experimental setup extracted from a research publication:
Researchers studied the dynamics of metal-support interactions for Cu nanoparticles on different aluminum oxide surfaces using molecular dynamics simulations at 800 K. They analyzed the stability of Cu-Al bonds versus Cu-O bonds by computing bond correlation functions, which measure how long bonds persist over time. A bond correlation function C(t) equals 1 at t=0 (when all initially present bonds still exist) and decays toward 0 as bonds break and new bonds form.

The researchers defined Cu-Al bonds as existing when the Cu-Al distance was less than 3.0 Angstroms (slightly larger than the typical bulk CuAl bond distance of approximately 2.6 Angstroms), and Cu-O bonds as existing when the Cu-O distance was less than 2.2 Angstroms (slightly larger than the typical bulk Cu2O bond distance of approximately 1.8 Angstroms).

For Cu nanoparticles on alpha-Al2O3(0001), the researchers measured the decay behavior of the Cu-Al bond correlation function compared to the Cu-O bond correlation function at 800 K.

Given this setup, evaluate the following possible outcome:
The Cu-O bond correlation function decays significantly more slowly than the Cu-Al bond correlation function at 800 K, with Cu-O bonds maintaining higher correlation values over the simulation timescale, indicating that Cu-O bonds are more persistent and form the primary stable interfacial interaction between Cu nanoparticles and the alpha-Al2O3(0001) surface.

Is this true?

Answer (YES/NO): NO